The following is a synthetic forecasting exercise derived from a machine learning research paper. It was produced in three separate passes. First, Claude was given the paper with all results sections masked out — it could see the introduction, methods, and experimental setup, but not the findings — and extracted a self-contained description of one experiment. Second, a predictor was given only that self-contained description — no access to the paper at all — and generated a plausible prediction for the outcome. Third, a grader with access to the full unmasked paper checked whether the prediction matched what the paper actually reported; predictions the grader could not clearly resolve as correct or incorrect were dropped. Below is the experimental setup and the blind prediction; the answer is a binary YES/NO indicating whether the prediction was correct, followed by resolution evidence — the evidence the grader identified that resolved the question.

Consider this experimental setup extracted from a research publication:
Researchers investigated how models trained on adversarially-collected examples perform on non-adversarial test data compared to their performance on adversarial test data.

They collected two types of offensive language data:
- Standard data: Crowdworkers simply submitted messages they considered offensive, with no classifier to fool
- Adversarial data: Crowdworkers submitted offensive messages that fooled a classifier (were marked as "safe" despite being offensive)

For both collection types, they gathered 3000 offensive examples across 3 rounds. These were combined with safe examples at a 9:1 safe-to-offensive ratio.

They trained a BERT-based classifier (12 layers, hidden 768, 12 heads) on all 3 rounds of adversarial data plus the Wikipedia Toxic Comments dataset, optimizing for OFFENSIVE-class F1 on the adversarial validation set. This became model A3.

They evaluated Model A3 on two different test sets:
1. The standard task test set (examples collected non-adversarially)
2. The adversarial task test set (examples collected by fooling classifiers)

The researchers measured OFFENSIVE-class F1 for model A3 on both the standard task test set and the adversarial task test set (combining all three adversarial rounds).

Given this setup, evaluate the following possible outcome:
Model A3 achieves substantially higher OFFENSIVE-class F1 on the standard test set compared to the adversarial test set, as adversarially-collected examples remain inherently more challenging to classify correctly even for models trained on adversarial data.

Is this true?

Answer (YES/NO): YES